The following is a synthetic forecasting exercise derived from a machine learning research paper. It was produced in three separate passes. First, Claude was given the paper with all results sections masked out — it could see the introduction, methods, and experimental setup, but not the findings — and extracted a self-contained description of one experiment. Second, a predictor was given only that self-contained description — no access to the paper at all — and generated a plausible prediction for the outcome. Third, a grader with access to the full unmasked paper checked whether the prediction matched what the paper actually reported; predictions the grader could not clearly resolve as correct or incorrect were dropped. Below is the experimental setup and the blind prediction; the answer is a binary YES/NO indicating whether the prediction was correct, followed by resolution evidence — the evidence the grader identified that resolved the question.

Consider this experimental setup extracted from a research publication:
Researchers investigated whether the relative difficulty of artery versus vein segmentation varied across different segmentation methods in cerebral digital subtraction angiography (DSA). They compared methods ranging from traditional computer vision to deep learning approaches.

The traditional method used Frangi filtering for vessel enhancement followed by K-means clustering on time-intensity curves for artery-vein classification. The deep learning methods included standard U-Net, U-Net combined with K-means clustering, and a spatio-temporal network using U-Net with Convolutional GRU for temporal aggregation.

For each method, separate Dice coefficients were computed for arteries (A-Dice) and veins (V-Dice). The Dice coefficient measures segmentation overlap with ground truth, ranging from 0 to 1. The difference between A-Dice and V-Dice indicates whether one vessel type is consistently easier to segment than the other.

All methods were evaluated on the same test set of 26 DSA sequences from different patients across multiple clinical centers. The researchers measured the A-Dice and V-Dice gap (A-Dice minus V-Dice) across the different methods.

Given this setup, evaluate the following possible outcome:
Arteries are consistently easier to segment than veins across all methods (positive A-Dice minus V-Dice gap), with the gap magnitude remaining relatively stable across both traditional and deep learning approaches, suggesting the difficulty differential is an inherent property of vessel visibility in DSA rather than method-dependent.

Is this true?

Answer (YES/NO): NO